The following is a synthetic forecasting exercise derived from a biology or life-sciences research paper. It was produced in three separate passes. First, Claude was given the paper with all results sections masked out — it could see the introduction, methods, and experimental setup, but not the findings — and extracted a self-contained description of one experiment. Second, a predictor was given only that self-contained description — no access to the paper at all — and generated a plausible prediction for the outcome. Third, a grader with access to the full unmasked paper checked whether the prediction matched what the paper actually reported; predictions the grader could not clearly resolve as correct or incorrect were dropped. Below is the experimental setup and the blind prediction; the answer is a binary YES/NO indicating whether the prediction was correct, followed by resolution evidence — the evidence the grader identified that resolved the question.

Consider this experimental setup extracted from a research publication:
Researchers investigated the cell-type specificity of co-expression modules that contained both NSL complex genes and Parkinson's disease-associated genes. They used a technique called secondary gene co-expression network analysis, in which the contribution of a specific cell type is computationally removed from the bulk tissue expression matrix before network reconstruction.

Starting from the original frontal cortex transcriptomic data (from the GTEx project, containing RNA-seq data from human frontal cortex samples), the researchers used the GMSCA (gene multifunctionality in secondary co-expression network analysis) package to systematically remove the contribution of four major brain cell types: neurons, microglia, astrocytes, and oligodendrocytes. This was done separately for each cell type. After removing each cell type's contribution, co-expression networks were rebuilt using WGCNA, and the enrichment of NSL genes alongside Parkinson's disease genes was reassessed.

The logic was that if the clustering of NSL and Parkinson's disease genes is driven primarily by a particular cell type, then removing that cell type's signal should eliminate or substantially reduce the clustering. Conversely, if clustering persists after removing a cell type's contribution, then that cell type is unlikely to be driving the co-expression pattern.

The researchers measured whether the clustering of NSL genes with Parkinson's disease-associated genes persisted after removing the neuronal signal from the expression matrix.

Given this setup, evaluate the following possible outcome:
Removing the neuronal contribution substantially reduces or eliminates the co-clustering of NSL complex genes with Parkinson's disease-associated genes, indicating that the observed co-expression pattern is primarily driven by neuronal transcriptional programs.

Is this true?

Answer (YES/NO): YES